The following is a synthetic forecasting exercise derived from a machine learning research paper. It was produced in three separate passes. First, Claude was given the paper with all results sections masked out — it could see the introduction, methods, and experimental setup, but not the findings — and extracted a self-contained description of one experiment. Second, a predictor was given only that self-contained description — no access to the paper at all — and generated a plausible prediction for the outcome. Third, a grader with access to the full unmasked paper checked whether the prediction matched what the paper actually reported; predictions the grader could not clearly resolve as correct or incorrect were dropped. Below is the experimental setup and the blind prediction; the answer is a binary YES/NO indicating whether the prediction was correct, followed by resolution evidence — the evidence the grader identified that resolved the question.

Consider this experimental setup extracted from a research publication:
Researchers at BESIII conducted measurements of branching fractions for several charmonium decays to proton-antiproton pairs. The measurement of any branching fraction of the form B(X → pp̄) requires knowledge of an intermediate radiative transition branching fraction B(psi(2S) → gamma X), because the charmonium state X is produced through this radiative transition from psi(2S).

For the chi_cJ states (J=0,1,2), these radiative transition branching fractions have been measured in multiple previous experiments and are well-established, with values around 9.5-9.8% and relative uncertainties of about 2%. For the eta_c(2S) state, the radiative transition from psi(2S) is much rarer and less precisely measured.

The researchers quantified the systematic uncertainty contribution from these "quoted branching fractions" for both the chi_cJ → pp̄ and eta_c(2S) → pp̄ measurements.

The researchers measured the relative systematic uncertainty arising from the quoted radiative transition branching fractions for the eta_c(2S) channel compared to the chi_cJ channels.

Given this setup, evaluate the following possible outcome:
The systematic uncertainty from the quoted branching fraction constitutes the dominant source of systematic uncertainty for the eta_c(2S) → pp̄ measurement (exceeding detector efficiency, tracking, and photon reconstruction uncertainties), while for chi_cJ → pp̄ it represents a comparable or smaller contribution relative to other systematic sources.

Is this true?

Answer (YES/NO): NO